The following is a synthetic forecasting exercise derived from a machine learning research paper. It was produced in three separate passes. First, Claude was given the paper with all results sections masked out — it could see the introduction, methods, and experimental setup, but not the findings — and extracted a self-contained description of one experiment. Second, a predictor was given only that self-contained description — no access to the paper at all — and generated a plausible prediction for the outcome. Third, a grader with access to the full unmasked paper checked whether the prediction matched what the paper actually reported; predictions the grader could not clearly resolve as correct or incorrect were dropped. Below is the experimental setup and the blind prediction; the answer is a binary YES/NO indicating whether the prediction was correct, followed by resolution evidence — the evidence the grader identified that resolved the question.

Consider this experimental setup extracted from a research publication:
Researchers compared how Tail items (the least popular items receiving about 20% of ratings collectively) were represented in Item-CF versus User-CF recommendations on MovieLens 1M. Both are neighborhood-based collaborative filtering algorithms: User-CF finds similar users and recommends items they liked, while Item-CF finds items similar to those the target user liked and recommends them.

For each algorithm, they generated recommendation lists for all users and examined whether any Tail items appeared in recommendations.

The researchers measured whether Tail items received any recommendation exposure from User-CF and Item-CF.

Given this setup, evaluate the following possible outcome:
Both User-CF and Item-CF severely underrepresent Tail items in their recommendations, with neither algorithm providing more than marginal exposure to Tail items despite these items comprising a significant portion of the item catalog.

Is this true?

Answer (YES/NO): YES